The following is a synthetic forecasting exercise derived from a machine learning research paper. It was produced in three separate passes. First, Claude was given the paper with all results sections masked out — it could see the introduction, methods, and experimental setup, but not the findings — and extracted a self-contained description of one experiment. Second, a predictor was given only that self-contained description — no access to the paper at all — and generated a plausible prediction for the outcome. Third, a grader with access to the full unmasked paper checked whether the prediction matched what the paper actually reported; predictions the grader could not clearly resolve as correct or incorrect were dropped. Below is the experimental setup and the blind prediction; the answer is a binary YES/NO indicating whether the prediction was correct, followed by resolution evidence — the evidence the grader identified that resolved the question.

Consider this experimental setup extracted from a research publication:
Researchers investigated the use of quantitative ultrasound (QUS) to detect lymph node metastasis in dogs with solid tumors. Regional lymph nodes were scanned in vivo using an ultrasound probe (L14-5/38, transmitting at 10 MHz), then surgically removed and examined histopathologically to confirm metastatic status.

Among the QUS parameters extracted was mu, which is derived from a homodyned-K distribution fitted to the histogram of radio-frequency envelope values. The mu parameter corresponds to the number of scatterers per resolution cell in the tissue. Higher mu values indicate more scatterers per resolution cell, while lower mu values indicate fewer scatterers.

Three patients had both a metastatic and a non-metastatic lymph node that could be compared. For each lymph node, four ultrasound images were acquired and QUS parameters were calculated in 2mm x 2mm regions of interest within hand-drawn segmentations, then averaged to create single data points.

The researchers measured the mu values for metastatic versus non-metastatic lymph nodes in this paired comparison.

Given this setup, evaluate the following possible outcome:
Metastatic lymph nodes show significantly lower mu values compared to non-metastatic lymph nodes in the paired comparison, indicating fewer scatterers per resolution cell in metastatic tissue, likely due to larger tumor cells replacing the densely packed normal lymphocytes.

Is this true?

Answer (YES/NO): NO